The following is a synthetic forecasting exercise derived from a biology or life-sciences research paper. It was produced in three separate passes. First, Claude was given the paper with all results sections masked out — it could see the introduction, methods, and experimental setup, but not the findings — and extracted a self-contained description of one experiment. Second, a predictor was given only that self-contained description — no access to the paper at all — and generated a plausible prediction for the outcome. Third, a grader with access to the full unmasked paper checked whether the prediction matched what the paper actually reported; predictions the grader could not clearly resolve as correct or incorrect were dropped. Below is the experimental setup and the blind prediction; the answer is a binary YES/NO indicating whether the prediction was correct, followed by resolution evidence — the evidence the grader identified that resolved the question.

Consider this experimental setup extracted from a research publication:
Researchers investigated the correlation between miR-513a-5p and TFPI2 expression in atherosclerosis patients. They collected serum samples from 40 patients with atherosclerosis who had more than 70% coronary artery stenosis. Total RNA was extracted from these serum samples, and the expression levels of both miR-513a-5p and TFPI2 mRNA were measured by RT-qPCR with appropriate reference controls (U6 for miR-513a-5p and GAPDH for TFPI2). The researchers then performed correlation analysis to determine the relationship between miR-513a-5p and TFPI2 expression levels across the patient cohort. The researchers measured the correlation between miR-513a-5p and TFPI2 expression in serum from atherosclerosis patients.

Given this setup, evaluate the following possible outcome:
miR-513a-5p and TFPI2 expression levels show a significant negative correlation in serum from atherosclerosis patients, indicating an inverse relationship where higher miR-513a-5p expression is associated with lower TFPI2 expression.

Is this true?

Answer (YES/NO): YES